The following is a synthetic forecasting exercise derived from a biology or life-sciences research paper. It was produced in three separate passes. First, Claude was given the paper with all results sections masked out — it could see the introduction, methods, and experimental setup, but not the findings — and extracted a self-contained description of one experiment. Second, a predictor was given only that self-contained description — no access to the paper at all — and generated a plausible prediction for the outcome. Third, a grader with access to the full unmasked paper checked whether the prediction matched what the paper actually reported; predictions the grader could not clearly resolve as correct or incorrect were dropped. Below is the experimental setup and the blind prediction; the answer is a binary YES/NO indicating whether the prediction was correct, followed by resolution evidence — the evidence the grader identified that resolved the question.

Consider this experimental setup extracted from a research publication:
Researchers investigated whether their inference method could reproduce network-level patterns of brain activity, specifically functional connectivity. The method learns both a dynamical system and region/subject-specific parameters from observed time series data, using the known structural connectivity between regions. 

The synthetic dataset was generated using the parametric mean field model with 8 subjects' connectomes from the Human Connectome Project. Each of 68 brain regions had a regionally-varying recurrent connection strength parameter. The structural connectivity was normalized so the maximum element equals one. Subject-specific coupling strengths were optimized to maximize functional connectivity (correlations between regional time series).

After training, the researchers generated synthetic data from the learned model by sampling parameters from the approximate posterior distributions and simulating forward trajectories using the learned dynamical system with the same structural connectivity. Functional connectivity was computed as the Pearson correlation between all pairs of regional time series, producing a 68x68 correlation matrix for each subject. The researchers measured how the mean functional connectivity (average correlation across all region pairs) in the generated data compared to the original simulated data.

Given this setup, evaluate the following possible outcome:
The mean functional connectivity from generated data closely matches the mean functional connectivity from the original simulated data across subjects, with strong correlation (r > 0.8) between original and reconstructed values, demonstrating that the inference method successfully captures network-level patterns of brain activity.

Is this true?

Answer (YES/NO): NO